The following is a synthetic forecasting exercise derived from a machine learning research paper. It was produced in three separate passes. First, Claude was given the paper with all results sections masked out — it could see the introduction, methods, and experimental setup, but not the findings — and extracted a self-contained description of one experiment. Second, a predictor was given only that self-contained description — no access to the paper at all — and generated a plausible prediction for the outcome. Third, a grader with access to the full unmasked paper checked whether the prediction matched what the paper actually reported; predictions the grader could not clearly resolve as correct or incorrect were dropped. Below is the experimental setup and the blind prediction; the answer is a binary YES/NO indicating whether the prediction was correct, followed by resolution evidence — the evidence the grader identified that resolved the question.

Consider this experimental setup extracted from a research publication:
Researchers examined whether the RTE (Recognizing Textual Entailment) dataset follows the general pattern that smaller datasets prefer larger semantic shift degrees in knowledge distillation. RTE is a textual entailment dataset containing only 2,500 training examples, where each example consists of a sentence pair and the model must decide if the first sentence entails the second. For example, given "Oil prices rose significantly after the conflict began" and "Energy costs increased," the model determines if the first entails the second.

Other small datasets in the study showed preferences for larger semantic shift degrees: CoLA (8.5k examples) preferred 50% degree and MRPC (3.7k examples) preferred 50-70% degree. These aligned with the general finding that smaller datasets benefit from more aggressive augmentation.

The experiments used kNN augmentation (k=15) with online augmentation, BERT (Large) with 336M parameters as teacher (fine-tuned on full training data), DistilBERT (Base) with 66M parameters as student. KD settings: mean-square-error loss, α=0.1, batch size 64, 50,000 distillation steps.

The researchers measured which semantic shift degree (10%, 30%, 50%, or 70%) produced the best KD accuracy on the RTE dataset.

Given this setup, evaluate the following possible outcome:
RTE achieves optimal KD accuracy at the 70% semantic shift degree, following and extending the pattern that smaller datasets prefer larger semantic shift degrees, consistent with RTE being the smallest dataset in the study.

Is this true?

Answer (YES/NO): NO